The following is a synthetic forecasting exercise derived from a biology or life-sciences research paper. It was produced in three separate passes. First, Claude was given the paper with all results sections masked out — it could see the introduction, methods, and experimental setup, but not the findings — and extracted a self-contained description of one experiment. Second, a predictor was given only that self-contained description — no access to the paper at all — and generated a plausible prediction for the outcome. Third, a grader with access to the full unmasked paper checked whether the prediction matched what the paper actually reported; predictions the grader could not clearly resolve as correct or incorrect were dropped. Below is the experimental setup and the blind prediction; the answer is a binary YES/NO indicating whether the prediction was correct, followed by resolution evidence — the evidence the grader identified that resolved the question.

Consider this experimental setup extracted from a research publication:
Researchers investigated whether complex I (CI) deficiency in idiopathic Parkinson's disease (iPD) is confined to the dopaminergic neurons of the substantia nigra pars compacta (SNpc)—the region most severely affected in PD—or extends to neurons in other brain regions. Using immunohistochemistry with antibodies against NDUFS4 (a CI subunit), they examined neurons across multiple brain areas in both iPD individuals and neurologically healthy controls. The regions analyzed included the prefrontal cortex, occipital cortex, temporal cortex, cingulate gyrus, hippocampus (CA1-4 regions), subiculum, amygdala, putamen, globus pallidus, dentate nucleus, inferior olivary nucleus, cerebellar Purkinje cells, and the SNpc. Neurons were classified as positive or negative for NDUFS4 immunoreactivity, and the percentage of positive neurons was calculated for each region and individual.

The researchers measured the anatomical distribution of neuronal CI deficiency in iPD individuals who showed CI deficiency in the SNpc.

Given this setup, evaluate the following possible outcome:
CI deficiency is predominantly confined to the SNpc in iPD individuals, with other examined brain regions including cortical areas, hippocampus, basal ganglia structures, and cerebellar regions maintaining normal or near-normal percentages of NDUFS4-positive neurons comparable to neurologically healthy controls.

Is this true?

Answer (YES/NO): NO